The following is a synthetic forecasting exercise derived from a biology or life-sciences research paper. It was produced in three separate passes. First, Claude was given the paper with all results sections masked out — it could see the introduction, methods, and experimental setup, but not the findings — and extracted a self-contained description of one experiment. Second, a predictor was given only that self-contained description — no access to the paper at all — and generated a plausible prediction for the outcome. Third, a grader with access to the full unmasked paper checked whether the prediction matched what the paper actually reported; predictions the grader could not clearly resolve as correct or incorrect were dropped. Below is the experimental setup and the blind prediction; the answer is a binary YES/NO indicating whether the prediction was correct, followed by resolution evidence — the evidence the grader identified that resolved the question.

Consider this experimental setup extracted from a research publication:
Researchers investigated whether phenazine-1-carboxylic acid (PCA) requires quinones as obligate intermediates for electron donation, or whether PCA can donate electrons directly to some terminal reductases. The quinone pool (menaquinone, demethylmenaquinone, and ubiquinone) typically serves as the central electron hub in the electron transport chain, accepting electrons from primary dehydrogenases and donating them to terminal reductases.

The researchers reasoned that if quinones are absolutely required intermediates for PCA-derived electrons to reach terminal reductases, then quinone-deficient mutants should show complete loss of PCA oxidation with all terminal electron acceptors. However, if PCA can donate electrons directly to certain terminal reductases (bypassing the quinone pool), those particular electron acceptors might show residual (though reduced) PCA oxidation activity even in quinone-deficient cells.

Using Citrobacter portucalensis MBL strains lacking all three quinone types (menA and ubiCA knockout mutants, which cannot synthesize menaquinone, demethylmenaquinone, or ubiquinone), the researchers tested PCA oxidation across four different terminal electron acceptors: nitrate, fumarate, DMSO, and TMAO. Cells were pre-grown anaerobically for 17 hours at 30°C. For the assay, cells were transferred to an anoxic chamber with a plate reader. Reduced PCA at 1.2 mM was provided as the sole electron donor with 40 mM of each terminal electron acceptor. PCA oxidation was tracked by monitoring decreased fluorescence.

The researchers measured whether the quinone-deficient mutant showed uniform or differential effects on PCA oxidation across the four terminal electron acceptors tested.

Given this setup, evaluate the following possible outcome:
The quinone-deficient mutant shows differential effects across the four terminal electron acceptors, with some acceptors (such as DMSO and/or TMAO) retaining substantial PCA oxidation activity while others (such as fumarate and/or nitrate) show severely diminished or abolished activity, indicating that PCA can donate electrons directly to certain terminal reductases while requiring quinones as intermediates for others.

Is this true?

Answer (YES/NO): NO